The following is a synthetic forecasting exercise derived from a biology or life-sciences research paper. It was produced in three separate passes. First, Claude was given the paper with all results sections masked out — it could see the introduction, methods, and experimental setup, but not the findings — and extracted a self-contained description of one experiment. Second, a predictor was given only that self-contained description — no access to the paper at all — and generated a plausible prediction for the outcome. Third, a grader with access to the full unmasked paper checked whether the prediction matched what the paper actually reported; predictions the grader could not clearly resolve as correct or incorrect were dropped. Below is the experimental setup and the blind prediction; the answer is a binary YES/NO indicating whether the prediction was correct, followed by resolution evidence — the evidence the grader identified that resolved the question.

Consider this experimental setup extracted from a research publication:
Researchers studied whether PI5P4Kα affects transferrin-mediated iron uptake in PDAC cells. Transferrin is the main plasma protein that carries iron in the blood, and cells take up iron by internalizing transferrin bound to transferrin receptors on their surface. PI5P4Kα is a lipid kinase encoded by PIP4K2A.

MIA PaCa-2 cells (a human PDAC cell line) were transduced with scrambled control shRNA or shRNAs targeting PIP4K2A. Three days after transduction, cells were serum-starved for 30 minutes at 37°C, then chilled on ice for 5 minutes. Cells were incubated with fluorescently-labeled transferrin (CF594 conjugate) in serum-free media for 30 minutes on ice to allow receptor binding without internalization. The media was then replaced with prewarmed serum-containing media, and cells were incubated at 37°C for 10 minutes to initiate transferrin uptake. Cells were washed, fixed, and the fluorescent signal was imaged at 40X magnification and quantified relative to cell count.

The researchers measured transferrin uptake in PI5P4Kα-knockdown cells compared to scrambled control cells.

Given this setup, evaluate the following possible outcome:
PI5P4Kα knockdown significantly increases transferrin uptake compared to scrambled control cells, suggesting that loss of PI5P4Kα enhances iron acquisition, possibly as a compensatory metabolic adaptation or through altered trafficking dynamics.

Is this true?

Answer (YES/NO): NO